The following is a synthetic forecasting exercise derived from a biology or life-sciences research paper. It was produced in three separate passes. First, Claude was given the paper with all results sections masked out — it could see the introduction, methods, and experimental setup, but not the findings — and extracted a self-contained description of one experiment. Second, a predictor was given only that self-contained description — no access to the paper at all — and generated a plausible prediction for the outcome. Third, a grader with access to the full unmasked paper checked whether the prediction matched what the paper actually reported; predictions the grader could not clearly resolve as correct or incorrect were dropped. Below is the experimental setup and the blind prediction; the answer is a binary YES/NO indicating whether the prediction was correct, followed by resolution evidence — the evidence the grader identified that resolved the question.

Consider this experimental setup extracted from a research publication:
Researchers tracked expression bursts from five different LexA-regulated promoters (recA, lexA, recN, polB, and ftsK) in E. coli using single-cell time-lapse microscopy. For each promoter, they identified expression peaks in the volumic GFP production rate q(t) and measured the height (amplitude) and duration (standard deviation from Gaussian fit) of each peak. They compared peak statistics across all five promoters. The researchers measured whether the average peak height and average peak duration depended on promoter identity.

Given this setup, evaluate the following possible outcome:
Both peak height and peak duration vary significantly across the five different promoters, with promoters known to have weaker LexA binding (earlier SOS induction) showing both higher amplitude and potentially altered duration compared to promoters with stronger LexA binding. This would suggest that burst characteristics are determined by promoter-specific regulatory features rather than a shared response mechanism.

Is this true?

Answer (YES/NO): NO